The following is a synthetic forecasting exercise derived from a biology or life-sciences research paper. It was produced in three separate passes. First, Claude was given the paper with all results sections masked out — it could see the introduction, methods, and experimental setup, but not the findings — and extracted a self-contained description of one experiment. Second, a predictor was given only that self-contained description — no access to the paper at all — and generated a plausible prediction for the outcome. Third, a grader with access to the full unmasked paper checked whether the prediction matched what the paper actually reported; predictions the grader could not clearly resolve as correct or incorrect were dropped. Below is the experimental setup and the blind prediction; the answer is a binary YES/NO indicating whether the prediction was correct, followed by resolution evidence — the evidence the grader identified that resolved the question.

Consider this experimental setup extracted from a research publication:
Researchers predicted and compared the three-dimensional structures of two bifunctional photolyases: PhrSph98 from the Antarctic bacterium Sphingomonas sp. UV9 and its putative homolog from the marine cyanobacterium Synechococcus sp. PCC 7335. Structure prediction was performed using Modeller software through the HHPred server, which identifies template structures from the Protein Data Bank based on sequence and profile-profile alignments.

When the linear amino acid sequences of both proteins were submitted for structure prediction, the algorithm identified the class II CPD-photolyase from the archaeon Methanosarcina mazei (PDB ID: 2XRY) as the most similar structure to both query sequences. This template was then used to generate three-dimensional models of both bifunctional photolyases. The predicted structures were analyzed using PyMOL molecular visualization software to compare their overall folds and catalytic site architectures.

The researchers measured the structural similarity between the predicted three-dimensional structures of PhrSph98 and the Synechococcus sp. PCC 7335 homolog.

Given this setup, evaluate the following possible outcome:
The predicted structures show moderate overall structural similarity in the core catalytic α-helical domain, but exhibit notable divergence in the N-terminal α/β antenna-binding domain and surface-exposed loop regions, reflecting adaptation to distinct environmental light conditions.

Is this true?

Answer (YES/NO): NO